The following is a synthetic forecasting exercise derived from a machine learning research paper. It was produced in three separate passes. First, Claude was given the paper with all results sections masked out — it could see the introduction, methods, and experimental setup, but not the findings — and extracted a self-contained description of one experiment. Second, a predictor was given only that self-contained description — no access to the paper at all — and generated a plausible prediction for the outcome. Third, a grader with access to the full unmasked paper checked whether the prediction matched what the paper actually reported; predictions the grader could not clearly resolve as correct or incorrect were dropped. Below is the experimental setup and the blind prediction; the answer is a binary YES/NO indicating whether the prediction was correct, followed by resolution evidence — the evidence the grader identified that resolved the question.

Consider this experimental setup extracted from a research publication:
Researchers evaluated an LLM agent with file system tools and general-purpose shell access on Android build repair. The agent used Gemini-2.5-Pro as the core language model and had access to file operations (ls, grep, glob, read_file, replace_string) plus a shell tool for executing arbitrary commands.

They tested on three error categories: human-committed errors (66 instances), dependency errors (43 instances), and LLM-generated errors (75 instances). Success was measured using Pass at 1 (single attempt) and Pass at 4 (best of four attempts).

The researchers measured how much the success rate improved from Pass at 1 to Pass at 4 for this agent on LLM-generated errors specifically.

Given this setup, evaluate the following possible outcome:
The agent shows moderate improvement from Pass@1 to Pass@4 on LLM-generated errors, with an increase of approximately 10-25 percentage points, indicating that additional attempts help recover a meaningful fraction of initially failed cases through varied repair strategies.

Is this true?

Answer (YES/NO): YES